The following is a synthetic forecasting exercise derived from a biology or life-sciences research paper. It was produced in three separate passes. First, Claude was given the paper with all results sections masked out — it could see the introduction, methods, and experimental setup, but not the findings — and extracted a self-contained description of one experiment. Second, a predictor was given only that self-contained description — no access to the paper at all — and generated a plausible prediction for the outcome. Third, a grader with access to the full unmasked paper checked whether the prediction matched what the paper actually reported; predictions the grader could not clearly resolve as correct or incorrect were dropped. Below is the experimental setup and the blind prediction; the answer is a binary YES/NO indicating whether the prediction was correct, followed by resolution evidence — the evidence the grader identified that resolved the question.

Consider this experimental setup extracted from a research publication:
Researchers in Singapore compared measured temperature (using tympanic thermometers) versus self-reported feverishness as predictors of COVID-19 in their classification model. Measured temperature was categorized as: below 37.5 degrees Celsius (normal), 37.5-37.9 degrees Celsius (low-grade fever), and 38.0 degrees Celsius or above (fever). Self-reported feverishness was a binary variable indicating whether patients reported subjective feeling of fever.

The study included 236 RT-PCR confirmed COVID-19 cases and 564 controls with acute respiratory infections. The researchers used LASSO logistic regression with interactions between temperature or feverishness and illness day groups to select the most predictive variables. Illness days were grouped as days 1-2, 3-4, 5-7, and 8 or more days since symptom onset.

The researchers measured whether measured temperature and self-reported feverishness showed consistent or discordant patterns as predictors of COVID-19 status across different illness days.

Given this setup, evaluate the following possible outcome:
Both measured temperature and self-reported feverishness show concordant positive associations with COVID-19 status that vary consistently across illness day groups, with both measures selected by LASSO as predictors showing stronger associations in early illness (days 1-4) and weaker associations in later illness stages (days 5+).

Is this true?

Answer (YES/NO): NO